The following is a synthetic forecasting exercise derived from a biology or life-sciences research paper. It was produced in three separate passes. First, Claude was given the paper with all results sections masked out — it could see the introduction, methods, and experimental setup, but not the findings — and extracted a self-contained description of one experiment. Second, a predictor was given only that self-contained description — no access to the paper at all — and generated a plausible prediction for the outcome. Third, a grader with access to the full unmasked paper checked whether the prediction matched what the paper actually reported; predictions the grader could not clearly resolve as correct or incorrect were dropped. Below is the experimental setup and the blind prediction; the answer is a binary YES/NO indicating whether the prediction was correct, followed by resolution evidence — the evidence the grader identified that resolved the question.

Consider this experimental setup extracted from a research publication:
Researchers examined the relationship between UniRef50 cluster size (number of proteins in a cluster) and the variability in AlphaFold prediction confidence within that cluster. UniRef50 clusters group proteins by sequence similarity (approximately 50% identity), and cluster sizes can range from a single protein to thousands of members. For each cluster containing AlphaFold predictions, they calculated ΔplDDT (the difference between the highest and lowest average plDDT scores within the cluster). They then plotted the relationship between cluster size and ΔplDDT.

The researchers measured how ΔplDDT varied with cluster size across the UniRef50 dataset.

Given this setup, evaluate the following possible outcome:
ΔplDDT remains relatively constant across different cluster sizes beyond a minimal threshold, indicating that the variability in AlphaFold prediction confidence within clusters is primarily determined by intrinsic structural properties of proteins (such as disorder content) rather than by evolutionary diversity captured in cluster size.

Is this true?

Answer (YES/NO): NO